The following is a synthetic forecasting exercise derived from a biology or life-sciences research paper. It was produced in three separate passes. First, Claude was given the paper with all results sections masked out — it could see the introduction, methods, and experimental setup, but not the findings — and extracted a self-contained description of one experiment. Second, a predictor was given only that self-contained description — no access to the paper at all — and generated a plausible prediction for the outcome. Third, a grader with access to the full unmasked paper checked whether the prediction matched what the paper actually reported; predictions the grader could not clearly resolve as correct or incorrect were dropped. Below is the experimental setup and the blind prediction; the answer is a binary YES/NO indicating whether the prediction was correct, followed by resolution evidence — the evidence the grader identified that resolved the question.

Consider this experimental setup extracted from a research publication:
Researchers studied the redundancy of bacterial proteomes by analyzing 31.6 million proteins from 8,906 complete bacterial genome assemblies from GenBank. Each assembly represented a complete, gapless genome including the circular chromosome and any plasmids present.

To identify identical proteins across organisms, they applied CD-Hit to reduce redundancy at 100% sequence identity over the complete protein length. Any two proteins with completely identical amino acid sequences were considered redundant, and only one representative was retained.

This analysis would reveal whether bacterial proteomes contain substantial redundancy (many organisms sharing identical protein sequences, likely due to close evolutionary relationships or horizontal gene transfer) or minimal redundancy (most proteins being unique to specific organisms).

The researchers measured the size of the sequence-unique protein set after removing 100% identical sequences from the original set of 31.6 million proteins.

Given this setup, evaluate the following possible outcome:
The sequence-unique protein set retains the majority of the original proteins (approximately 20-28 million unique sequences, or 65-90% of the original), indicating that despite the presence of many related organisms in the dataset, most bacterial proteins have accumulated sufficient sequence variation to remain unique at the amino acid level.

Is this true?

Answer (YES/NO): NO